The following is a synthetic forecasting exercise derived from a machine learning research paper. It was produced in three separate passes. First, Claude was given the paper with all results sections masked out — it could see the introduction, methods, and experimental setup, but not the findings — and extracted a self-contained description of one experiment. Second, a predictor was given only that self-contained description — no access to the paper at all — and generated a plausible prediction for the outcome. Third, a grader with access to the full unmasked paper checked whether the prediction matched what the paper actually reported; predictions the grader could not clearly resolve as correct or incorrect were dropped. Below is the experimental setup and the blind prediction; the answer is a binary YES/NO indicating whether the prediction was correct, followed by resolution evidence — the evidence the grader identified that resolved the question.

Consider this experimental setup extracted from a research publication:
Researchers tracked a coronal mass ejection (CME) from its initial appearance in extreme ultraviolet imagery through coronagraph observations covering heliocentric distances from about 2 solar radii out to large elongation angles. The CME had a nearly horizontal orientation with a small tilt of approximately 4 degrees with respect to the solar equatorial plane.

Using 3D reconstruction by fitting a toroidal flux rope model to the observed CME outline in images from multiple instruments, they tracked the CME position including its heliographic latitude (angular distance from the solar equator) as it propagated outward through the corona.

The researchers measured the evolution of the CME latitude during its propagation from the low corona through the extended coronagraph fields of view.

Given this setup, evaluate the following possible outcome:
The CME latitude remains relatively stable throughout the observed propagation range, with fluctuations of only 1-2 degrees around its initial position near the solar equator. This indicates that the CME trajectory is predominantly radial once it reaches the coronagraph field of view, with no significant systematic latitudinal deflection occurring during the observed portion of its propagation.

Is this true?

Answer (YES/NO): NO